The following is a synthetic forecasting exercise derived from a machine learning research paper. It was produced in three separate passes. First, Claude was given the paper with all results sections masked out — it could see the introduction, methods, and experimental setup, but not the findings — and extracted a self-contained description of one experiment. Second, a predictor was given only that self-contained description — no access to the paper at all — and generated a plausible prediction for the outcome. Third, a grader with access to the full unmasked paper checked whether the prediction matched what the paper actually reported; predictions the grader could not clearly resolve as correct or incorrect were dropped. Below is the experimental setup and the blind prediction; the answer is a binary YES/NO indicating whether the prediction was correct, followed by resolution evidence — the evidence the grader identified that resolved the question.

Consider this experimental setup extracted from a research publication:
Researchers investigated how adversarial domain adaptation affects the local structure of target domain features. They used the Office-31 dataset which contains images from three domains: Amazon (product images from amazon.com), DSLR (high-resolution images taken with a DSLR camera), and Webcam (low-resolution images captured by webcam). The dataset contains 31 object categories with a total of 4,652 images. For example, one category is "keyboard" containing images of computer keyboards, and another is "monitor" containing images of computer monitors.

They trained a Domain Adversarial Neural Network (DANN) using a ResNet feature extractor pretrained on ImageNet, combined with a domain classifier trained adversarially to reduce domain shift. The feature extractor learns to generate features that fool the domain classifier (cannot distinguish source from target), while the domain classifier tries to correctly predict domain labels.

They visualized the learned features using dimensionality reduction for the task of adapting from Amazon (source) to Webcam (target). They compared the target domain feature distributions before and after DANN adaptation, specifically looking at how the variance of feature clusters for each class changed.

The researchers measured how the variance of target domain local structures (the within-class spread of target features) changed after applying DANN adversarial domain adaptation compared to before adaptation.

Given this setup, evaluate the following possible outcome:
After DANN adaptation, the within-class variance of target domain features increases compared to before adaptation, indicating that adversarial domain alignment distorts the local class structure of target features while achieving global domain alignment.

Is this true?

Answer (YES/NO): YES